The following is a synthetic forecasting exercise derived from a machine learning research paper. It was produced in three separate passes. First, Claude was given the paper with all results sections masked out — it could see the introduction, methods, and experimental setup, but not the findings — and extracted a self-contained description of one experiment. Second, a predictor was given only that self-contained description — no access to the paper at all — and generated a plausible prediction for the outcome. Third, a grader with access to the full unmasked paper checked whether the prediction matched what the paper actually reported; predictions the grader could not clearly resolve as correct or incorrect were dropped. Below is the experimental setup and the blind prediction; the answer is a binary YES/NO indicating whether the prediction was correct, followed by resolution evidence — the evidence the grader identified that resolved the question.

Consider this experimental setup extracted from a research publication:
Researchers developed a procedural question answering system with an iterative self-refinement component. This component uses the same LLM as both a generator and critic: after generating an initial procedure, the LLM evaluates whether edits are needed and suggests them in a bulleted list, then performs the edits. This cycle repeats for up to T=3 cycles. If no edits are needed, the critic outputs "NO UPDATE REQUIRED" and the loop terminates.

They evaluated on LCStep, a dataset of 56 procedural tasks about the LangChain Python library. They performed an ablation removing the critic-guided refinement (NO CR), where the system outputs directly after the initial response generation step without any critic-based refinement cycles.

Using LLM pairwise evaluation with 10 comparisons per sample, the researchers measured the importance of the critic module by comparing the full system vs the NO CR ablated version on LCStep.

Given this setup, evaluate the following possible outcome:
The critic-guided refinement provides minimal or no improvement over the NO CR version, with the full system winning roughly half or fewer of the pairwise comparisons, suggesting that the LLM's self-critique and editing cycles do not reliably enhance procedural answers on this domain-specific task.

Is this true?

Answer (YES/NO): NO